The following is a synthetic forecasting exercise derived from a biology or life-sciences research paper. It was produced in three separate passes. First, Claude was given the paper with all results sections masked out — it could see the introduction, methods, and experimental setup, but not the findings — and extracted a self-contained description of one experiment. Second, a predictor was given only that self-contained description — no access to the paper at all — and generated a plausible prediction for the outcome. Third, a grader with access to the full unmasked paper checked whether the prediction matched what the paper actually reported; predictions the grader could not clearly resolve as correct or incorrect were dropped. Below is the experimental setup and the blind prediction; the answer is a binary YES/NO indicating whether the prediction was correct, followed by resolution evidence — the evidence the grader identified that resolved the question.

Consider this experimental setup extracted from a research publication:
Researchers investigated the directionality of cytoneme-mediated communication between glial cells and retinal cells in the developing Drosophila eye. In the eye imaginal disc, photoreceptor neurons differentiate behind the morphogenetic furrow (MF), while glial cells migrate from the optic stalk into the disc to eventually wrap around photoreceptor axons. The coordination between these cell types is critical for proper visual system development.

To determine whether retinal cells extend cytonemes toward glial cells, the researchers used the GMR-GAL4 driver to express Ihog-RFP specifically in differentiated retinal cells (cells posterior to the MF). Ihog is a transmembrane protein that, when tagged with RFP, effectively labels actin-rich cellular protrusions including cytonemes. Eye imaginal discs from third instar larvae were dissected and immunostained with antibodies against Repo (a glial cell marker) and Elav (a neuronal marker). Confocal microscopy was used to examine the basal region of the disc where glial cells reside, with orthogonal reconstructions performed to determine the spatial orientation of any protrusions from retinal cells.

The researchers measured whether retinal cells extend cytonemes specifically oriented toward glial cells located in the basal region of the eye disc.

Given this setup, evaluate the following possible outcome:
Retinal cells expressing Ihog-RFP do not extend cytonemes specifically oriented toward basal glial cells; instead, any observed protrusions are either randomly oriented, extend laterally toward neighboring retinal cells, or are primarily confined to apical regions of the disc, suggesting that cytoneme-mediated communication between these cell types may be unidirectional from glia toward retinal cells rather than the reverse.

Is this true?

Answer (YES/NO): YES